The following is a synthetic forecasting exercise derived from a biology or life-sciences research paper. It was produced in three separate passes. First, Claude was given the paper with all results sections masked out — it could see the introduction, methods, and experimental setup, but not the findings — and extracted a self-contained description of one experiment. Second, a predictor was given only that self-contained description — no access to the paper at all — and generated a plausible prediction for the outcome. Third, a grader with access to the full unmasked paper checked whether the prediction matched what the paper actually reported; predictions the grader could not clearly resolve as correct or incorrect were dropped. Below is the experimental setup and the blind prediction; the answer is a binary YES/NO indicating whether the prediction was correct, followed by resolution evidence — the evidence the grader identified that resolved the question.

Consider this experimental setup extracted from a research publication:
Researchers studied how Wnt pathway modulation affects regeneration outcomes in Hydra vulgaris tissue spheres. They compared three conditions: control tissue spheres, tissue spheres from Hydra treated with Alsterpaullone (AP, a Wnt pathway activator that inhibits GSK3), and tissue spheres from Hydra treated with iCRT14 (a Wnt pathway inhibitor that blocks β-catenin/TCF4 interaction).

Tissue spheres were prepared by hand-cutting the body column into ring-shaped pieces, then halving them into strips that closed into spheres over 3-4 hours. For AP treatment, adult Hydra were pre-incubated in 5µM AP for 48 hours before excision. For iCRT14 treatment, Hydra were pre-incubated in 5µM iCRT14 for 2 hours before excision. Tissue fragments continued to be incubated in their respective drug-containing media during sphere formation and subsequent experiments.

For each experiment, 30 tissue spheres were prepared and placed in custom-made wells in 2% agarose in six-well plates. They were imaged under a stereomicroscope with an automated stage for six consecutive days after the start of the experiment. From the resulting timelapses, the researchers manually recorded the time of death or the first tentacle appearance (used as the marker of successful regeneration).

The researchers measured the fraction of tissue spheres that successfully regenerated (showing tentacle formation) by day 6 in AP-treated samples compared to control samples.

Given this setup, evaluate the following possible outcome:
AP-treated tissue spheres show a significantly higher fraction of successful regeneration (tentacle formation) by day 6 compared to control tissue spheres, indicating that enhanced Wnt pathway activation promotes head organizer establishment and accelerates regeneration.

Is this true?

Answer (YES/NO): NO